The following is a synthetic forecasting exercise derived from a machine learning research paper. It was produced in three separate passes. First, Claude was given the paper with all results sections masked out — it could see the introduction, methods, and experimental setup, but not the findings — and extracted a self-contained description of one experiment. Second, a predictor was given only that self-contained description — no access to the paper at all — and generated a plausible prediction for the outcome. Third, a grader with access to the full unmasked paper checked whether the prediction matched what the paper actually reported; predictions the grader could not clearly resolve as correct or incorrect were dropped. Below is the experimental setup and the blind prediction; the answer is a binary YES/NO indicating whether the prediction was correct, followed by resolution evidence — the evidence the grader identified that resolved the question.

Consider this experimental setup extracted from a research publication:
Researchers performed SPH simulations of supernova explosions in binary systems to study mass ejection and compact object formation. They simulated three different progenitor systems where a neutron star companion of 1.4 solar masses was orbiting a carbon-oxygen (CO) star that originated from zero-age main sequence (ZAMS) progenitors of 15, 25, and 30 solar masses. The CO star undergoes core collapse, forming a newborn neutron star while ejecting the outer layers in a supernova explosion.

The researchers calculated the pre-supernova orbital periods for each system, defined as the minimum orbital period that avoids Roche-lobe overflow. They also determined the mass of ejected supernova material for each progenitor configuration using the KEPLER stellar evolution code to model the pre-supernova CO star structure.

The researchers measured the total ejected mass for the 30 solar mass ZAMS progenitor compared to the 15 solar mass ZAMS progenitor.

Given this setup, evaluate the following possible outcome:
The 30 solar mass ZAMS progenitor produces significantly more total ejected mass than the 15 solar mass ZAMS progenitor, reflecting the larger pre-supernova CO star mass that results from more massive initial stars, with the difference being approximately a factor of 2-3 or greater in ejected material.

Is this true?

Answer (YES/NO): YES